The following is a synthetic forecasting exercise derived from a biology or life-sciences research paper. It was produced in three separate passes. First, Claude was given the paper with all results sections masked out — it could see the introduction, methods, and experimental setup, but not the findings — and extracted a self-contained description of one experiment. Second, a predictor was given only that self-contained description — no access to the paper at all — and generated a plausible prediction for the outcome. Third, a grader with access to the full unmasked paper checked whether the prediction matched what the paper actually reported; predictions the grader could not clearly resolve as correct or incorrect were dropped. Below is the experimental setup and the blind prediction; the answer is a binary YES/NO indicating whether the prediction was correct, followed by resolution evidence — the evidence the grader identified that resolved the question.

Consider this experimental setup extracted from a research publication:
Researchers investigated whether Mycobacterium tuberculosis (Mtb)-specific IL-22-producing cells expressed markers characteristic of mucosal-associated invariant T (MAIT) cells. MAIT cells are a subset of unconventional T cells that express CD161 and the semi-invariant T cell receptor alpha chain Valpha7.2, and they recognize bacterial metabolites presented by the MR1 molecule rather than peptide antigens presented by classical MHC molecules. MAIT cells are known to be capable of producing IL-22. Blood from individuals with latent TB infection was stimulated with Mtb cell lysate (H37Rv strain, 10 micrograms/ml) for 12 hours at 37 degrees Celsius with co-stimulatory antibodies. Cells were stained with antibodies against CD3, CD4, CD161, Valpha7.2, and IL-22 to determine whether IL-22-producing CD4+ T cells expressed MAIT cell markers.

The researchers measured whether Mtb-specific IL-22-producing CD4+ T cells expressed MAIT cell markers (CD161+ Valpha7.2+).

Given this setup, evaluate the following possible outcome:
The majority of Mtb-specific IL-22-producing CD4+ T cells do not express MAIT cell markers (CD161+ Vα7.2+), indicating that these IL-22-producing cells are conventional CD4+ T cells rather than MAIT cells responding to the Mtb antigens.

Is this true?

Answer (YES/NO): YES